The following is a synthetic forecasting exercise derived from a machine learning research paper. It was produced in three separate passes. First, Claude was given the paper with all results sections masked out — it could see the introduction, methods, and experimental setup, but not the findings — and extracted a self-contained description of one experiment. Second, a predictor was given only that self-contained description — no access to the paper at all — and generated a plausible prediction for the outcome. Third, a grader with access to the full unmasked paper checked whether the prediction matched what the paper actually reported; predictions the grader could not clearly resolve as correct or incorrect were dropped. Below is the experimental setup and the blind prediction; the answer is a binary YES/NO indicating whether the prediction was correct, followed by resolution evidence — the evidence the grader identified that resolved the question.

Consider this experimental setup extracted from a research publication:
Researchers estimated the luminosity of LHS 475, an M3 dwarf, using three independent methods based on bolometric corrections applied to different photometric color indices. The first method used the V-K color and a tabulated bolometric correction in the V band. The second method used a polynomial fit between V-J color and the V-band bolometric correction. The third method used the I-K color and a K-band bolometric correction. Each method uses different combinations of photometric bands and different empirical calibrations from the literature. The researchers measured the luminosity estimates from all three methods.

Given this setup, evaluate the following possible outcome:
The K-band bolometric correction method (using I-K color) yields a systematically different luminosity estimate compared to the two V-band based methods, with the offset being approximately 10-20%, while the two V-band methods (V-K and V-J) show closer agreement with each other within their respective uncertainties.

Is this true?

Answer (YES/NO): NO